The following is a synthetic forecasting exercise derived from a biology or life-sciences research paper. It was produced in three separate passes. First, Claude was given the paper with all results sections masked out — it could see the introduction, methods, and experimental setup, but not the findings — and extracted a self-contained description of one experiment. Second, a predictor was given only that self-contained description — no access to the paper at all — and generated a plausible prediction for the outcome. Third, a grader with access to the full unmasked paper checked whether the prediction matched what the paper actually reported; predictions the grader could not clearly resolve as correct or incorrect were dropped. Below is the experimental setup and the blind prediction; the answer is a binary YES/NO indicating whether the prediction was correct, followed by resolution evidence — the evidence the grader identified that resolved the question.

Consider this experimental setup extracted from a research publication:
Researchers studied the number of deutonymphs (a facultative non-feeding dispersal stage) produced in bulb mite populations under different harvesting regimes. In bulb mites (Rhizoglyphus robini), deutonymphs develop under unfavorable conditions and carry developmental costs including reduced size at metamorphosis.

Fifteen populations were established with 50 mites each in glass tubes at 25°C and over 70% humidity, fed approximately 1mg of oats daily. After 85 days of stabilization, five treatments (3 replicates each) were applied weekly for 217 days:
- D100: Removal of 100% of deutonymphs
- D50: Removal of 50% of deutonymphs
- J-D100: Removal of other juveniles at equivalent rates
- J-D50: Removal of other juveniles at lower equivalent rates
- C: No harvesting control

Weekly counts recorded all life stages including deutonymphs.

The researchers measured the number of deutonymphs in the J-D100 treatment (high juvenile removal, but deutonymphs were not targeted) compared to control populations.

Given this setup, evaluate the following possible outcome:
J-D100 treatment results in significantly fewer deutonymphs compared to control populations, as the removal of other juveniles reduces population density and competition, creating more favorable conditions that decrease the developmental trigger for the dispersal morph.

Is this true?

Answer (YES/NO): NO